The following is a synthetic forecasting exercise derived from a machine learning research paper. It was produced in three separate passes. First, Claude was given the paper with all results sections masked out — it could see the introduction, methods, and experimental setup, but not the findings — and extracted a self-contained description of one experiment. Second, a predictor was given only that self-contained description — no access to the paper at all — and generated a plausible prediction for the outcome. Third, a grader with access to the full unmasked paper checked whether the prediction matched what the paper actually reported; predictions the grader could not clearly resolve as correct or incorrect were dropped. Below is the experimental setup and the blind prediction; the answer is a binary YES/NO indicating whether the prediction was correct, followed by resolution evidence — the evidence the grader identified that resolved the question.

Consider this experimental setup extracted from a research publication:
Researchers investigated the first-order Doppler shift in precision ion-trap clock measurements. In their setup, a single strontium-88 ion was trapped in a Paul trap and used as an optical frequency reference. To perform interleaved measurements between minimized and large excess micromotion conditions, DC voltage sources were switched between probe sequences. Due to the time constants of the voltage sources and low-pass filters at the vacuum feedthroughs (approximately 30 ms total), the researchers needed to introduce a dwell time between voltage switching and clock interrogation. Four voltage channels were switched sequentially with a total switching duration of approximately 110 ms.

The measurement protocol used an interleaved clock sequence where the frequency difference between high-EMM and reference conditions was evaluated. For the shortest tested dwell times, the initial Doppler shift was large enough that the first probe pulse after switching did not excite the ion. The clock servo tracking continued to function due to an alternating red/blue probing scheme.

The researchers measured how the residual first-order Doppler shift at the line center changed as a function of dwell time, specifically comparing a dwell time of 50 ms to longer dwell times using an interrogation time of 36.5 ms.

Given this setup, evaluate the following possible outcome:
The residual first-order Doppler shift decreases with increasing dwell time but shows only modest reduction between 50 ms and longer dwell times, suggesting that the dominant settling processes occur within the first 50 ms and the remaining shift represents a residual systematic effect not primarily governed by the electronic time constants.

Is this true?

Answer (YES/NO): NO